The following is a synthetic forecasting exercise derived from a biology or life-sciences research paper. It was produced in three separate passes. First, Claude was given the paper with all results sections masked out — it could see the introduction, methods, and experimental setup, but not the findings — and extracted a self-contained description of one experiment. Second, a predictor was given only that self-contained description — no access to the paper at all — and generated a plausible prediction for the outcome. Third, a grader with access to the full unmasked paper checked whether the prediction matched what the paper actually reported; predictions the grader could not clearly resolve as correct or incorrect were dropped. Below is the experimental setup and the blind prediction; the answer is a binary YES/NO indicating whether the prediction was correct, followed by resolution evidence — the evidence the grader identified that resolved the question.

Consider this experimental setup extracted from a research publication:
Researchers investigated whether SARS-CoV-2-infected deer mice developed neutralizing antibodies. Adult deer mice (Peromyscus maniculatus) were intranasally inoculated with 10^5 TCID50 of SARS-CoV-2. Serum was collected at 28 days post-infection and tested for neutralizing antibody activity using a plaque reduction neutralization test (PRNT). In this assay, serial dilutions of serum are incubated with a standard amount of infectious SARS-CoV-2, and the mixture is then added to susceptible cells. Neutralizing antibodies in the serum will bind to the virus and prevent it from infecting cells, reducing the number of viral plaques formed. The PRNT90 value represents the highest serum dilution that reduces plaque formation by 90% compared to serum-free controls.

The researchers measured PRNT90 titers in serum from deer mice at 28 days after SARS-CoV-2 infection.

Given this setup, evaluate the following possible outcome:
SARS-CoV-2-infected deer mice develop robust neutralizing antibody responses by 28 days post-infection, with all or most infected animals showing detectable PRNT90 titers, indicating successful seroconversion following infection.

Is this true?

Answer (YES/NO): YES